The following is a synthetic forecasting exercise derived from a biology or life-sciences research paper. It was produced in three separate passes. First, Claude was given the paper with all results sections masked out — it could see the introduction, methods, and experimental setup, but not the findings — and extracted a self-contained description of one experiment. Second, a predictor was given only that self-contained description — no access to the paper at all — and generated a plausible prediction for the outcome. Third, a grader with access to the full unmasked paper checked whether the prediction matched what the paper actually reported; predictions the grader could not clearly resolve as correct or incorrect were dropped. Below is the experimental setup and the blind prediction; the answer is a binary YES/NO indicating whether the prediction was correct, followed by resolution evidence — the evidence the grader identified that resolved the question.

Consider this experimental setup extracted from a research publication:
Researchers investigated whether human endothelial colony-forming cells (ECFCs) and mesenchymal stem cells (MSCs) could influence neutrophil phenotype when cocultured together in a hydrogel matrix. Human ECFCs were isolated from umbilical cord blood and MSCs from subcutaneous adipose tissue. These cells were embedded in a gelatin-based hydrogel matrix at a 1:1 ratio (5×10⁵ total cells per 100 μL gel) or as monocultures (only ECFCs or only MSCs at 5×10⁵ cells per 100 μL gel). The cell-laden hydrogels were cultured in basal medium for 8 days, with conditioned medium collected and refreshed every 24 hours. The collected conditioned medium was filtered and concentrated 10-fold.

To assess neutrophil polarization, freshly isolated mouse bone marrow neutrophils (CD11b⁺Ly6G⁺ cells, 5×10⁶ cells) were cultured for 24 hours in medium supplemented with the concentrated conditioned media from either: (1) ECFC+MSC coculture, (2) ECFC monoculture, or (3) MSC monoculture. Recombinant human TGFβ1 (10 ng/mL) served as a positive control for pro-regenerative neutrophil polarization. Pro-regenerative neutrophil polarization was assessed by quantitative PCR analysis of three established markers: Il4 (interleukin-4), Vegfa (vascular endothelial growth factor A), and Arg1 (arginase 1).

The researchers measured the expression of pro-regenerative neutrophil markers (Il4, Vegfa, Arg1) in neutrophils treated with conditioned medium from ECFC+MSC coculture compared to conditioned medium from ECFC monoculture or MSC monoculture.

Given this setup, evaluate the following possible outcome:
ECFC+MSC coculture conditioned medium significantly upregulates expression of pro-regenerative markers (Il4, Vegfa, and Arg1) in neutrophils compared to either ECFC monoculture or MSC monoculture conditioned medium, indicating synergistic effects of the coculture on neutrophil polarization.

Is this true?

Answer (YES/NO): YES